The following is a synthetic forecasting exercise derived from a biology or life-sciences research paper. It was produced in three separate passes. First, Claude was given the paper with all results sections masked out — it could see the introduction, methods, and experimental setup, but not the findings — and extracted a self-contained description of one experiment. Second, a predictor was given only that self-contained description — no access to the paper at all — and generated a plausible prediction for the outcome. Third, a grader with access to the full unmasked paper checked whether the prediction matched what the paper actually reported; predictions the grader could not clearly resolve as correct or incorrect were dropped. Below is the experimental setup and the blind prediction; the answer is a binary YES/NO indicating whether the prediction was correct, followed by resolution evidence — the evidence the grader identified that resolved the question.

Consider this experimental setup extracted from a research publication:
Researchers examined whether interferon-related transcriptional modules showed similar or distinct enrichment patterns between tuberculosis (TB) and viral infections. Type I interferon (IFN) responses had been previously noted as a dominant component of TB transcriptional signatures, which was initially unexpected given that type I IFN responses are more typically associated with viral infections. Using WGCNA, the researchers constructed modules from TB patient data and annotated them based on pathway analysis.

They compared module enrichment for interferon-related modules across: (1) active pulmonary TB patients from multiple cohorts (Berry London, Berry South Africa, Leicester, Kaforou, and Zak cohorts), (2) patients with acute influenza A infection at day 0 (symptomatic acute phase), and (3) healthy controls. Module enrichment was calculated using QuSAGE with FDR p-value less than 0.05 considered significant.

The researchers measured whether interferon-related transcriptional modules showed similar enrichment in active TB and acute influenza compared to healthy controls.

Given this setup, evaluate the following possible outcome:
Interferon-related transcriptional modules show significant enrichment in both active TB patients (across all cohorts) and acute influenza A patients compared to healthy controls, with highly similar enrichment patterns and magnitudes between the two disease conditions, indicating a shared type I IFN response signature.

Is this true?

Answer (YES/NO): NO